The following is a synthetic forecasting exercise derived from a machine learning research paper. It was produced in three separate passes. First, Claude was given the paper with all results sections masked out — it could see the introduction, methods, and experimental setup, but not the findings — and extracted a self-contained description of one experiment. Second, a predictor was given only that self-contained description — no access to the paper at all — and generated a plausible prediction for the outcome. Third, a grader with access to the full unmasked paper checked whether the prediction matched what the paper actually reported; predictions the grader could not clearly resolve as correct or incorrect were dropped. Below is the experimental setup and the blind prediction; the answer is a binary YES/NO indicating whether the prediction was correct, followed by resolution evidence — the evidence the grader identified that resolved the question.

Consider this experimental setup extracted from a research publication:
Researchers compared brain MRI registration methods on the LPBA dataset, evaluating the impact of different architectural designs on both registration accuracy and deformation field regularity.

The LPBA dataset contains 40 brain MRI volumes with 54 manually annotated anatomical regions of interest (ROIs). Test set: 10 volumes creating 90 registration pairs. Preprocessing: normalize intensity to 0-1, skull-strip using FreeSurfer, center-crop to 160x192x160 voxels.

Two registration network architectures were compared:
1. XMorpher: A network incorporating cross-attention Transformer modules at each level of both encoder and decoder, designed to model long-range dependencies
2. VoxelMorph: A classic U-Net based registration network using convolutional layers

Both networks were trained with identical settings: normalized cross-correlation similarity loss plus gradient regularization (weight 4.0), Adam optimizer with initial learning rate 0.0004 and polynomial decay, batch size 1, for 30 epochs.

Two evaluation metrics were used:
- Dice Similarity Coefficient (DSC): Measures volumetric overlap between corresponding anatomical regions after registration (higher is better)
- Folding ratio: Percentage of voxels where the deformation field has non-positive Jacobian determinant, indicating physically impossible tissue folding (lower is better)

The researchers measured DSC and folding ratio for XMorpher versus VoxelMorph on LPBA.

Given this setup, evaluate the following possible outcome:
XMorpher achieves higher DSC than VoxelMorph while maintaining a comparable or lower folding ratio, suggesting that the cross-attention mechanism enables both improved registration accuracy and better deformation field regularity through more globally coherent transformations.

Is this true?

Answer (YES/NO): NO